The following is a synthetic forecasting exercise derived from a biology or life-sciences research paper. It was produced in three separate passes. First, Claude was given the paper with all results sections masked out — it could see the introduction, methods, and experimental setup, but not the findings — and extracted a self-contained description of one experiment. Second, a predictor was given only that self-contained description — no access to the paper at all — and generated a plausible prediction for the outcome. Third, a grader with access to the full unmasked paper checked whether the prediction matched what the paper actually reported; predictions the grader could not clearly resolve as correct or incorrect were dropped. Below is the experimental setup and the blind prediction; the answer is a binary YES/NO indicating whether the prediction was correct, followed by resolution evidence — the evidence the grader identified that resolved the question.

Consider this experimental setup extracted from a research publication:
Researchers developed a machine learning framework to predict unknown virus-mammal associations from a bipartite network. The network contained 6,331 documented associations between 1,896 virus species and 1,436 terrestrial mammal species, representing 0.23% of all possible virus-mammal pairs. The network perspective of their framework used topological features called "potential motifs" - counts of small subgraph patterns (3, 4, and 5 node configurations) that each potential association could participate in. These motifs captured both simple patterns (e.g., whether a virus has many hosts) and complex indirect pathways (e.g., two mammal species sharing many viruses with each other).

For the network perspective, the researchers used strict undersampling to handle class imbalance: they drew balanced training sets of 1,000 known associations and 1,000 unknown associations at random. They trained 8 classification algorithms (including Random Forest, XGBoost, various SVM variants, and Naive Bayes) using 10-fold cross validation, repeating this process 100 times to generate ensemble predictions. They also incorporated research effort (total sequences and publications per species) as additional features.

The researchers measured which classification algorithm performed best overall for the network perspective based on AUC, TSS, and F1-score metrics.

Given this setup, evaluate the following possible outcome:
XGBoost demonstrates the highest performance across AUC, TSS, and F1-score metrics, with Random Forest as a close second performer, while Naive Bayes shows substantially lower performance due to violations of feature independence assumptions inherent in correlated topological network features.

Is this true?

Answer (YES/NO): NO